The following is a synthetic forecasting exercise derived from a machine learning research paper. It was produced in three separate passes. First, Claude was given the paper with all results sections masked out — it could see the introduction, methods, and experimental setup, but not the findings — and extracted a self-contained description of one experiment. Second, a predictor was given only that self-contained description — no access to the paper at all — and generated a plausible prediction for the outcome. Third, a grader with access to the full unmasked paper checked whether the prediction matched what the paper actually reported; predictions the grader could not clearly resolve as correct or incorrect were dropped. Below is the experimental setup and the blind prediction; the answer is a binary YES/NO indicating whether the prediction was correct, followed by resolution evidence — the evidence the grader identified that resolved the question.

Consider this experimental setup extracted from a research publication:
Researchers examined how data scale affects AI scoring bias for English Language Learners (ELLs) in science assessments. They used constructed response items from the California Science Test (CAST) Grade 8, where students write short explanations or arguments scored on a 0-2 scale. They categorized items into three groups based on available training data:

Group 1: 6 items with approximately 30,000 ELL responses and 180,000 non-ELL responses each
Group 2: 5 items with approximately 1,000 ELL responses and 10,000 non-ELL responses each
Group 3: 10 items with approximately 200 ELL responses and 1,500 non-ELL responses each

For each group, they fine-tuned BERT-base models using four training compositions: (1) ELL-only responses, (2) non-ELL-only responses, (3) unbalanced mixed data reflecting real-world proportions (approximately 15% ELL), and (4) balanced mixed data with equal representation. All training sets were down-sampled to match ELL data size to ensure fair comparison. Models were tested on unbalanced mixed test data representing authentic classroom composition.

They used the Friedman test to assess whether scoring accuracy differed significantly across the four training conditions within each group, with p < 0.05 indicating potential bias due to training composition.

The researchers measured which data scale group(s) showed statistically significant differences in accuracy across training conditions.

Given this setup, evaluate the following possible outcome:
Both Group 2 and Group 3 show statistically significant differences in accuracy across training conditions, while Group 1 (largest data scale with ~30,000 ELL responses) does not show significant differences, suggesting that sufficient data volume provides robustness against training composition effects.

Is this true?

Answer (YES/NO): NO